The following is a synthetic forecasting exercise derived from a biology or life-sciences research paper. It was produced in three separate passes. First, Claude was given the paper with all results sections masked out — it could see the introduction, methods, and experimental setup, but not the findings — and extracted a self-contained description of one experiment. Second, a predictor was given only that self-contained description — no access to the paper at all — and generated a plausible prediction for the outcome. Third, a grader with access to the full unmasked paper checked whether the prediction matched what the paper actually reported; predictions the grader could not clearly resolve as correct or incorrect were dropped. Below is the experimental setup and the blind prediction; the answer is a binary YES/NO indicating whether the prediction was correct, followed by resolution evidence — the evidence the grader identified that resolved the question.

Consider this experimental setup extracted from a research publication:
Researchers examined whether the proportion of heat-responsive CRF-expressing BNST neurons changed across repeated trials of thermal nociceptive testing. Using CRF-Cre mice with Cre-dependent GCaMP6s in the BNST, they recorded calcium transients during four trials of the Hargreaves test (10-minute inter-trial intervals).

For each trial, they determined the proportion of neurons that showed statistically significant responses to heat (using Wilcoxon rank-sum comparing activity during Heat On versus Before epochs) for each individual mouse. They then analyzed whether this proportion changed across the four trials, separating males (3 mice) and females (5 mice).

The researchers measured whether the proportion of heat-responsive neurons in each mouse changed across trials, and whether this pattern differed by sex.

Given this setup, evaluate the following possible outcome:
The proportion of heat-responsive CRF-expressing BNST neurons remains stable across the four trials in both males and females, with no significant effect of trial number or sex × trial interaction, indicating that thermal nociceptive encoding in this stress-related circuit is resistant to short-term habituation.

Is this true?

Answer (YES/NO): YES